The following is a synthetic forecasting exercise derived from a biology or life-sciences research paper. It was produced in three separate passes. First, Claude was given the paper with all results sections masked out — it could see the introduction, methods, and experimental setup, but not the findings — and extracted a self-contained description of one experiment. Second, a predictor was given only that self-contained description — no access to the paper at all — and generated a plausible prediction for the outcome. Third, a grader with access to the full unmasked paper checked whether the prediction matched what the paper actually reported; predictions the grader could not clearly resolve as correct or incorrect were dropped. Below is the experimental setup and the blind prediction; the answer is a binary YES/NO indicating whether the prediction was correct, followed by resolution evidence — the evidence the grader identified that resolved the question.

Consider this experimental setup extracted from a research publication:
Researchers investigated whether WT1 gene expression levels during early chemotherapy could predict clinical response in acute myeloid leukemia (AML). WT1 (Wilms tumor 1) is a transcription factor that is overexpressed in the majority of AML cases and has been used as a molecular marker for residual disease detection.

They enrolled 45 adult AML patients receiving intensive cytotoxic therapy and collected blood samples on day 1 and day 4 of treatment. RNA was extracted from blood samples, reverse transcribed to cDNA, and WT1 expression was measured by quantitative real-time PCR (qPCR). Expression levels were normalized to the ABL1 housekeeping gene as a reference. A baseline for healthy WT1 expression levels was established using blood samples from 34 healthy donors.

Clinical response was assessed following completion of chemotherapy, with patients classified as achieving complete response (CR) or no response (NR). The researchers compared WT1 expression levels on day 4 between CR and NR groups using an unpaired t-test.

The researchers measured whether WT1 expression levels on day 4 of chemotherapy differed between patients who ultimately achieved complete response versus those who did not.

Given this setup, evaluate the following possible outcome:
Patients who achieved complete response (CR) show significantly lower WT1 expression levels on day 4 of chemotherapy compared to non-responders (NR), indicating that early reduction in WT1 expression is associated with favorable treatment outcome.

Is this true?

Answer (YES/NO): NO